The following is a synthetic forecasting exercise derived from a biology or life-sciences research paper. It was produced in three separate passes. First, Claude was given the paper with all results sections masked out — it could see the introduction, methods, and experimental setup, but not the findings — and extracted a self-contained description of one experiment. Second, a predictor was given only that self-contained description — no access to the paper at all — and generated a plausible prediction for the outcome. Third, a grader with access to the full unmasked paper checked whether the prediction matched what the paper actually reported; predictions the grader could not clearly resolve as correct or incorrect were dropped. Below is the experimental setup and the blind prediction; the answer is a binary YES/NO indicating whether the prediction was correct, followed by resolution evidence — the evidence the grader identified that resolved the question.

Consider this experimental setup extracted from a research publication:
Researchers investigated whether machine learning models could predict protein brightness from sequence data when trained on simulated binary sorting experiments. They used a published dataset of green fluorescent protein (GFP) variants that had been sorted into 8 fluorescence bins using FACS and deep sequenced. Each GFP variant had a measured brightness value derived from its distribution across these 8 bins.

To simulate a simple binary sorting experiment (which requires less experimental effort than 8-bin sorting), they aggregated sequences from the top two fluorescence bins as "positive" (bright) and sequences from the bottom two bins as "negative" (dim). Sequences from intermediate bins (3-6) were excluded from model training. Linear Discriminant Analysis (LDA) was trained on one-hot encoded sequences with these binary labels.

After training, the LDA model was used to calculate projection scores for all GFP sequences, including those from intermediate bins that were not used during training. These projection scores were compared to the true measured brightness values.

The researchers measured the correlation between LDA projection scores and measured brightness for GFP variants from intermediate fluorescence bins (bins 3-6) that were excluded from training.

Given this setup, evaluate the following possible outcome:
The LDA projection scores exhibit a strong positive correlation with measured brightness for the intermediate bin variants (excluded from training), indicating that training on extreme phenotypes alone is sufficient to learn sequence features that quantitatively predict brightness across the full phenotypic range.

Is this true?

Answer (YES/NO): YES